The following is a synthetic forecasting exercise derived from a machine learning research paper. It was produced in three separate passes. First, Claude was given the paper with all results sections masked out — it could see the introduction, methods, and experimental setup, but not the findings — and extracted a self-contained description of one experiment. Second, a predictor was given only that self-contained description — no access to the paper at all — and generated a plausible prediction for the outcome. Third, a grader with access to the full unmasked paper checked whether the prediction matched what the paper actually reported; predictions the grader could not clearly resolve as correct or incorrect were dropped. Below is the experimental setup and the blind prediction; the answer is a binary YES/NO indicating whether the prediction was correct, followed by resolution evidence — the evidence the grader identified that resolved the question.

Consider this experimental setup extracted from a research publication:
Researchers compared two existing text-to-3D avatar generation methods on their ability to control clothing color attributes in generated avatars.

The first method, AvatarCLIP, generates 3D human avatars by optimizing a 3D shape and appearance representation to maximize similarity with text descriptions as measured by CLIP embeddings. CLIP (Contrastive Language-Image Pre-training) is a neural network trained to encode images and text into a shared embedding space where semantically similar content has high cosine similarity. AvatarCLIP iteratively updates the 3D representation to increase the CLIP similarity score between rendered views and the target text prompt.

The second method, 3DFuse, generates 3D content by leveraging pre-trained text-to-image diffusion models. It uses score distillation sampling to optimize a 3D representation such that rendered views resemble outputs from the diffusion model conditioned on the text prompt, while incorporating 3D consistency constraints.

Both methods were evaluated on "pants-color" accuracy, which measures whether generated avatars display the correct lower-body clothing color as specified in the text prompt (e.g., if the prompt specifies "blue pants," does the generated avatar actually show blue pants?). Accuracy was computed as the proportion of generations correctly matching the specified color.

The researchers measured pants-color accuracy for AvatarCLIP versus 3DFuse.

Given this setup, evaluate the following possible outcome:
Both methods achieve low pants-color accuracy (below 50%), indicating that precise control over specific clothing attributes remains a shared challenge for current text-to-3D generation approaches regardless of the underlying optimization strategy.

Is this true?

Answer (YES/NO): YES